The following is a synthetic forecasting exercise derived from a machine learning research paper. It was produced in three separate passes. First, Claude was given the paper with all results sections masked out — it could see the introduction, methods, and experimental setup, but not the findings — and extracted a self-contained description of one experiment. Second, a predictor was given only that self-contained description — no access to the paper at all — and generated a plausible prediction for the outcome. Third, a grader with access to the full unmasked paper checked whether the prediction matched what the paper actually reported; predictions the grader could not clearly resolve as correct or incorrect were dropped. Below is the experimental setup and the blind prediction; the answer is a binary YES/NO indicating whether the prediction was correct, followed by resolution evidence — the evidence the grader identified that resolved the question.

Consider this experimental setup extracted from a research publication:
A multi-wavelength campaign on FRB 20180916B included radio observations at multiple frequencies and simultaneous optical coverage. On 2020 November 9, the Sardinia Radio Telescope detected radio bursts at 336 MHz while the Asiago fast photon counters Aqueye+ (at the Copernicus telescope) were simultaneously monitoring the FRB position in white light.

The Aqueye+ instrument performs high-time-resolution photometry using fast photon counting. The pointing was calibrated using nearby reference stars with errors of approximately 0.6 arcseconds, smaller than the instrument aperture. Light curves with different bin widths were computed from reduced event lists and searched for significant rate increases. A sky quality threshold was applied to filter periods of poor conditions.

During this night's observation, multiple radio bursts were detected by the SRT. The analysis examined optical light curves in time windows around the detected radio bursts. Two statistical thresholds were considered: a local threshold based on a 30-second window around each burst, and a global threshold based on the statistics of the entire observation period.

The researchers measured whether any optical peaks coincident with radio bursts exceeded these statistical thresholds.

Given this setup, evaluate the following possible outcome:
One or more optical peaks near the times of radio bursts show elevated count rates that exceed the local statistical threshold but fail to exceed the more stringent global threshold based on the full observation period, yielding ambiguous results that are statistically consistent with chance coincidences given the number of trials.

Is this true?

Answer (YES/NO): YES